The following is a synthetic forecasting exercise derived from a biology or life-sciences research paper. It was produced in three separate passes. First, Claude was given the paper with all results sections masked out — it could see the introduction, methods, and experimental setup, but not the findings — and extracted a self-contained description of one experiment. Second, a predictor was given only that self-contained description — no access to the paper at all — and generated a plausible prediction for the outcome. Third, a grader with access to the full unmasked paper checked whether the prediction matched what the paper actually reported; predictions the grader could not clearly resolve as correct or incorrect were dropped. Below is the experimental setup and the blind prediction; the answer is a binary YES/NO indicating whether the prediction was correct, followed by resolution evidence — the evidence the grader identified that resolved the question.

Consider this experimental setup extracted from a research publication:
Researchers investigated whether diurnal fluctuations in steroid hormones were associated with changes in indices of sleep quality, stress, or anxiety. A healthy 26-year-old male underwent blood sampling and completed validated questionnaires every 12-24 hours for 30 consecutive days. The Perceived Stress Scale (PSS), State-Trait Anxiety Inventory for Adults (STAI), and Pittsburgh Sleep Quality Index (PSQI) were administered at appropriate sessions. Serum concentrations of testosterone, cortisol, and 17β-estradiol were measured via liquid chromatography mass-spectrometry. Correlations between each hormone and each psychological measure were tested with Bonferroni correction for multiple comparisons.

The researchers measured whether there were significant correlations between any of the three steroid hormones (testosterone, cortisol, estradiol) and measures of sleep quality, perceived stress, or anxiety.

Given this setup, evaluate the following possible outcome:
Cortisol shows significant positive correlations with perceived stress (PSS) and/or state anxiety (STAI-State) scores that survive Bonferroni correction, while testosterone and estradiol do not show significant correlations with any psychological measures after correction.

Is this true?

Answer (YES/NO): NO